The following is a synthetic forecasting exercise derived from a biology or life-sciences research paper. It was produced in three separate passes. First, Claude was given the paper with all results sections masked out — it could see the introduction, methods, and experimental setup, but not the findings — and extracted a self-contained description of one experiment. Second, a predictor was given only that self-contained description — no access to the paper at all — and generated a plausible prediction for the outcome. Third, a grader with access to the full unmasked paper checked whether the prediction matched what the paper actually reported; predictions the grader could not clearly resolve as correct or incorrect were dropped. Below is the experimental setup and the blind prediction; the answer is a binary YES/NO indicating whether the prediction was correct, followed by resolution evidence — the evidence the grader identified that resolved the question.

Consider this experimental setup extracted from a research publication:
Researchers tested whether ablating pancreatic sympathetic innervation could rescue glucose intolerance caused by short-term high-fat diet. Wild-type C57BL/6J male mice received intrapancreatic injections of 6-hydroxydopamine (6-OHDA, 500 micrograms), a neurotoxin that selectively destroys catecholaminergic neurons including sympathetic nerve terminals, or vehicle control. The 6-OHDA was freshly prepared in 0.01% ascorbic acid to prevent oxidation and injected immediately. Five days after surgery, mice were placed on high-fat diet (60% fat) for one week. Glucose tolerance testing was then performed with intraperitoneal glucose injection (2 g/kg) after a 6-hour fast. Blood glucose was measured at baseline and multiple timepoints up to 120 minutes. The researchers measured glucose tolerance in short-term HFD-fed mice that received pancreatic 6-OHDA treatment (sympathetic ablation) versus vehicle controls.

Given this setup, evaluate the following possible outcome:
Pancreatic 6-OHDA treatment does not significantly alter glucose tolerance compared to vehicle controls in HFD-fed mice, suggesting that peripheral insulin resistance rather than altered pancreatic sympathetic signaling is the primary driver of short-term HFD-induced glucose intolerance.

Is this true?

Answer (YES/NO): NO